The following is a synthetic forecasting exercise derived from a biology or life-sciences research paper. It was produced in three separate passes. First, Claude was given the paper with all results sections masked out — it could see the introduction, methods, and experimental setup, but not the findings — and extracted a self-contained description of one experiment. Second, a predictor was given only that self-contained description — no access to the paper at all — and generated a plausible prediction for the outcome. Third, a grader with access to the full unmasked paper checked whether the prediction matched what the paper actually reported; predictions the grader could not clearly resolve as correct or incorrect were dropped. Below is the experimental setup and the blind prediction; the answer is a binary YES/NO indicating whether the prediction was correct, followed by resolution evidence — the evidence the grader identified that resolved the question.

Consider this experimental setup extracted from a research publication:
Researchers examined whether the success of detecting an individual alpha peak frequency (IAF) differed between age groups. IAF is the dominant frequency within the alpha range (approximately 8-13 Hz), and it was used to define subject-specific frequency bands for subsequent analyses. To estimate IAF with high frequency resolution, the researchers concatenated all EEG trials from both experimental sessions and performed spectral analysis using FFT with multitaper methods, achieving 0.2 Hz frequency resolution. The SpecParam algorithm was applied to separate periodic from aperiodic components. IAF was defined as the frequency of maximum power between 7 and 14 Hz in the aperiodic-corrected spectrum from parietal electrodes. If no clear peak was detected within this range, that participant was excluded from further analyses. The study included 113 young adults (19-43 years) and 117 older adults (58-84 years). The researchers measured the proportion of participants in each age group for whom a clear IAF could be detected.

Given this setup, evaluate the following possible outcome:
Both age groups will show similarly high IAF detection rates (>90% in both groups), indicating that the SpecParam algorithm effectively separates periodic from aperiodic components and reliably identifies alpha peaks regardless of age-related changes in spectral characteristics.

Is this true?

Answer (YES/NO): NO